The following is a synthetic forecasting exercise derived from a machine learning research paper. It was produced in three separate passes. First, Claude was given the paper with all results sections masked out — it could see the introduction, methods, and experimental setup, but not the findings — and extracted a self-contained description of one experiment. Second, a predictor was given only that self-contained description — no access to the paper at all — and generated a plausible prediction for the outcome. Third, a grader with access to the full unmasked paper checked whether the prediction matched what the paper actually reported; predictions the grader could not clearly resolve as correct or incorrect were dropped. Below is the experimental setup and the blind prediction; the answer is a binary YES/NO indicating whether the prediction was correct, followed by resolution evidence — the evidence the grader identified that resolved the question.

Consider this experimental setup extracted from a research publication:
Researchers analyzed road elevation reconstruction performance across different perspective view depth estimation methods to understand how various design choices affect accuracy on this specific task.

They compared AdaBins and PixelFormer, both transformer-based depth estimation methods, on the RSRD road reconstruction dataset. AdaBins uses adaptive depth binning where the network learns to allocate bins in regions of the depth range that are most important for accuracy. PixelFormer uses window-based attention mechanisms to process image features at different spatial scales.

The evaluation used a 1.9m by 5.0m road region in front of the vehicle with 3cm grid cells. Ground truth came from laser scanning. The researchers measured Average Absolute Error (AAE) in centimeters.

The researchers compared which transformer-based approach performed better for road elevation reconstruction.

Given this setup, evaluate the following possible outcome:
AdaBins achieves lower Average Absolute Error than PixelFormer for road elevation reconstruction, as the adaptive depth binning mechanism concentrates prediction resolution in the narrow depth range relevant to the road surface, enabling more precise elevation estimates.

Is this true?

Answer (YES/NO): YES